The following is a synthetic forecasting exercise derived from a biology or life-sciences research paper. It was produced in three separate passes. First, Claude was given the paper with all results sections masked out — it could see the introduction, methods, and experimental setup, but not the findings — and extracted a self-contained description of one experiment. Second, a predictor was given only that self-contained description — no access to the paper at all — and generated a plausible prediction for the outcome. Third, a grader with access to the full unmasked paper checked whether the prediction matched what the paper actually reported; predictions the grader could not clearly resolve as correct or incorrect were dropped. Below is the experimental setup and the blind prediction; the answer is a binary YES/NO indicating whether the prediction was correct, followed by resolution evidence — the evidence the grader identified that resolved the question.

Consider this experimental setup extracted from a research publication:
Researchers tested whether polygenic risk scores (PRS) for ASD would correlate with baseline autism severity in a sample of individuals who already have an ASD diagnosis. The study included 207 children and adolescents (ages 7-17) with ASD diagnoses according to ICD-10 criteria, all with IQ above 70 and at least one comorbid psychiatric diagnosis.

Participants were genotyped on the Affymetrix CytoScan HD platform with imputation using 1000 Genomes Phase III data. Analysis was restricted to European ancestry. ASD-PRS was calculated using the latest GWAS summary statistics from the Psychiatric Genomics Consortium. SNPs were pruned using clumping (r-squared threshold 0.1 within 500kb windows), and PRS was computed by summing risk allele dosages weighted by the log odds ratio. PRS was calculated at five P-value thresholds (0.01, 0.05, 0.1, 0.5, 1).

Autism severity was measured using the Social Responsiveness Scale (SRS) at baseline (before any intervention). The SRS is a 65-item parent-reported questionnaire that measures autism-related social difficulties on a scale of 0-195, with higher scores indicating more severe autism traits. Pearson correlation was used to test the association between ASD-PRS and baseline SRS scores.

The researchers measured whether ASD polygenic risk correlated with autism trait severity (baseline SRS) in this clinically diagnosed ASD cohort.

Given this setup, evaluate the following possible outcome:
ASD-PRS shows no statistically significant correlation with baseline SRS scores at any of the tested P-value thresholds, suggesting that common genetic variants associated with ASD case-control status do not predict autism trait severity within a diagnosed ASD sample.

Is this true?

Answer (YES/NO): YES